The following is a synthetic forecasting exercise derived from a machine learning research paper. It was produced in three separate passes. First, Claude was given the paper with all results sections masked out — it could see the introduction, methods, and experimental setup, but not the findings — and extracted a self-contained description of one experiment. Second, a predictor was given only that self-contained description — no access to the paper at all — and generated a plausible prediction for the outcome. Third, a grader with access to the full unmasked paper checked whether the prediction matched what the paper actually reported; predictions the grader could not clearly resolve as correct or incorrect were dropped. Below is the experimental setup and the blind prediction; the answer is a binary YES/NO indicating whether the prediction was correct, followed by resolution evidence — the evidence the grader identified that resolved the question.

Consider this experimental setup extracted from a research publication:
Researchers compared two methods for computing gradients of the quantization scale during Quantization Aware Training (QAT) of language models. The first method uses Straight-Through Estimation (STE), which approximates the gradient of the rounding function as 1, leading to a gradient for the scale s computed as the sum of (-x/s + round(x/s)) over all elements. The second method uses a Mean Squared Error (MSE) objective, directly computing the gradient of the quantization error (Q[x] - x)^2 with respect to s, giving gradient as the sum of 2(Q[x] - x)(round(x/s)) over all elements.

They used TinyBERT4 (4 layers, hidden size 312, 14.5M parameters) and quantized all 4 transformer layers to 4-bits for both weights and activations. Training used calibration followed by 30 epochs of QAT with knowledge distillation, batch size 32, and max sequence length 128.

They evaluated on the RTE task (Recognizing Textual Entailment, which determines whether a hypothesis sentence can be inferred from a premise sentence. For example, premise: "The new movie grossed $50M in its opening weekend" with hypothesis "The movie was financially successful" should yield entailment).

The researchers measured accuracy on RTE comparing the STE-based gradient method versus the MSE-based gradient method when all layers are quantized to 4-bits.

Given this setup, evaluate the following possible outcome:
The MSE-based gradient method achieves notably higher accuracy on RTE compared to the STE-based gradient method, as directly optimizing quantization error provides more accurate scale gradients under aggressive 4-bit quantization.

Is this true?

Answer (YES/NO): NO